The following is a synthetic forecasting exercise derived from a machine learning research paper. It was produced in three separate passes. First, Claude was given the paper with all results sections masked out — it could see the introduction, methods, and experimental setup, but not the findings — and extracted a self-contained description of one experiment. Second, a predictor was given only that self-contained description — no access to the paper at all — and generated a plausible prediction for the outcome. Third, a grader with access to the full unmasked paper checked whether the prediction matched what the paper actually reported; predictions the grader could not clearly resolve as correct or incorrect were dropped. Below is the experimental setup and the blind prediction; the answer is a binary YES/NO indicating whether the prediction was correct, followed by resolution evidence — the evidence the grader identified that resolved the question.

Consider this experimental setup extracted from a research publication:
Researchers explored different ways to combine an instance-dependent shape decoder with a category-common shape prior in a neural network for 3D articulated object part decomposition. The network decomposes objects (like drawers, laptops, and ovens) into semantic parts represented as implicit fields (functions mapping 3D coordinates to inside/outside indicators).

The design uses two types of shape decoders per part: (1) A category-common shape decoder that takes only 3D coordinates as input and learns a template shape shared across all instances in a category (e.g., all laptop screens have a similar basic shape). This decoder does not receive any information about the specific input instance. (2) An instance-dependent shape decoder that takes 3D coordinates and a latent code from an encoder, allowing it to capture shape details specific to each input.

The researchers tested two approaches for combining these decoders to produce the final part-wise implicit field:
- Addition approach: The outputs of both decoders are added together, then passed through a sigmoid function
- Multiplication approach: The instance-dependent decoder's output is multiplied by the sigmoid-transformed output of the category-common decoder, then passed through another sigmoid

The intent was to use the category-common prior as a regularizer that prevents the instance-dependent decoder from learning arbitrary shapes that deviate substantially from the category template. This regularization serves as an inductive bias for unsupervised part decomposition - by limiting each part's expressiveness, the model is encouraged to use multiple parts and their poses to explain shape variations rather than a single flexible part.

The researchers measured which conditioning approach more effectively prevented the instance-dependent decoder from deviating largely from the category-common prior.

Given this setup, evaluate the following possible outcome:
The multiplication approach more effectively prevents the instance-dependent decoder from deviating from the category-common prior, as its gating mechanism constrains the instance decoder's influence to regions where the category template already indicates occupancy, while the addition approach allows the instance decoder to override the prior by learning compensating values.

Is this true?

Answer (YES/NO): YES